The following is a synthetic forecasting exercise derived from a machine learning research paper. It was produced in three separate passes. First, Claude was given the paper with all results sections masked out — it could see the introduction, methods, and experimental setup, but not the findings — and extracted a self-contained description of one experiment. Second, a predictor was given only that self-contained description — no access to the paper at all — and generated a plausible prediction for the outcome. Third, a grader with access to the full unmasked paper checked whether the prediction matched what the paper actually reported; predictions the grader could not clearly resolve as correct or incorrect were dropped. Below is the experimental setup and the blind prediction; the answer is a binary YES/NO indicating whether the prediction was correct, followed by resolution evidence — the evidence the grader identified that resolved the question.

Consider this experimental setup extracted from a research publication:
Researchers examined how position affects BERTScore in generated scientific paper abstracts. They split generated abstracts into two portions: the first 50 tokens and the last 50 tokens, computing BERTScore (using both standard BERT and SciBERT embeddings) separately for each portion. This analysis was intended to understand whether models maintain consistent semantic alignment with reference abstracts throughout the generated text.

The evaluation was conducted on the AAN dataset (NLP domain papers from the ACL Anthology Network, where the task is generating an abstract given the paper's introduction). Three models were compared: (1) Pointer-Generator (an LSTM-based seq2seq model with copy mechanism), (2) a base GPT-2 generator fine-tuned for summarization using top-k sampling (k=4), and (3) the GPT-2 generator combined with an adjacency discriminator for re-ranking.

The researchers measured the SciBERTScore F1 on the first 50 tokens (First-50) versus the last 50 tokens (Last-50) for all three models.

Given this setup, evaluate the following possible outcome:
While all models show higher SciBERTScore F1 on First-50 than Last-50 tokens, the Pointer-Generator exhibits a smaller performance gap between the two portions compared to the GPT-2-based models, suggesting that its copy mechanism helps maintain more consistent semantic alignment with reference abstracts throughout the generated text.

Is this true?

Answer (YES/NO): NO